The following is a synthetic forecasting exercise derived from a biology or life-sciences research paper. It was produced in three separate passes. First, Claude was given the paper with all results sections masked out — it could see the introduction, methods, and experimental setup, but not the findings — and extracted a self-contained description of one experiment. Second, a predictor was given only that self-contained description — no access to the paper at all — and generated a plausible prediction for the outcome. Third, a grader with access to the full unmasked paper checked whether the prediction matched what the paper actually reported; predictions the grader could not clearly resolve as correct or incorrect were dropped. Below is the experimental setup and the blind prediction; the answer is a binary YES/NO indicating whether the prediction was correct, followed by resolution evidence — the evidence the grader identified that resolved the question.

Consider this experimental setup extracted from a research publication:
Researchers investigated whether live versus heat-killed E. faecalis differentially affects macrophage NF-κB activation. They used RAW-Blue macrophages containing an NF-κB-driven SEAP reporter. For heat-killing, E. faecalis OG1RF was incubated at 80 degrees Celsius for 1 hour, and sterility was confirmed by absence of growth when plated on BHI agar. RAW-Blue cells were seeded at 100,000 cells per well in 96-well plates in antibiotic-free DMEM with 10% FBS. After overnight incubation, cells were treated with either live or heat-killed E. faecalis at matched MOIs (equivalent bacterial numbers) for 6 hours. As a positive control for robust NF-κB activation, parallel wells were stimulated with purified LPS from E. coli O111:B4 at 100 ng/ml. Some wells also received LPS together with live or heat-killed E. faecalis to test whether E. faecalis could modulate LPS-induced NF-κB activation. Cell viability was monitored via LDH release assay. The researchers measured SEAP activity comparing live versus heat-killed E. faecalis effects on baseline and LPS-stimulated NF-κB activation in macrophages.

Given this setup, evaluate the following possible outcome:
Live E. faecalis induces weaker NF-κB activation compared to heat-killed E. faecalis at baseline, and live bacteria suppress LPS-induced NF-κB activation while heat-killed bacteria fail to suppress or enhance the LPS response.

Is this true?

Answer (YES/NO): NO